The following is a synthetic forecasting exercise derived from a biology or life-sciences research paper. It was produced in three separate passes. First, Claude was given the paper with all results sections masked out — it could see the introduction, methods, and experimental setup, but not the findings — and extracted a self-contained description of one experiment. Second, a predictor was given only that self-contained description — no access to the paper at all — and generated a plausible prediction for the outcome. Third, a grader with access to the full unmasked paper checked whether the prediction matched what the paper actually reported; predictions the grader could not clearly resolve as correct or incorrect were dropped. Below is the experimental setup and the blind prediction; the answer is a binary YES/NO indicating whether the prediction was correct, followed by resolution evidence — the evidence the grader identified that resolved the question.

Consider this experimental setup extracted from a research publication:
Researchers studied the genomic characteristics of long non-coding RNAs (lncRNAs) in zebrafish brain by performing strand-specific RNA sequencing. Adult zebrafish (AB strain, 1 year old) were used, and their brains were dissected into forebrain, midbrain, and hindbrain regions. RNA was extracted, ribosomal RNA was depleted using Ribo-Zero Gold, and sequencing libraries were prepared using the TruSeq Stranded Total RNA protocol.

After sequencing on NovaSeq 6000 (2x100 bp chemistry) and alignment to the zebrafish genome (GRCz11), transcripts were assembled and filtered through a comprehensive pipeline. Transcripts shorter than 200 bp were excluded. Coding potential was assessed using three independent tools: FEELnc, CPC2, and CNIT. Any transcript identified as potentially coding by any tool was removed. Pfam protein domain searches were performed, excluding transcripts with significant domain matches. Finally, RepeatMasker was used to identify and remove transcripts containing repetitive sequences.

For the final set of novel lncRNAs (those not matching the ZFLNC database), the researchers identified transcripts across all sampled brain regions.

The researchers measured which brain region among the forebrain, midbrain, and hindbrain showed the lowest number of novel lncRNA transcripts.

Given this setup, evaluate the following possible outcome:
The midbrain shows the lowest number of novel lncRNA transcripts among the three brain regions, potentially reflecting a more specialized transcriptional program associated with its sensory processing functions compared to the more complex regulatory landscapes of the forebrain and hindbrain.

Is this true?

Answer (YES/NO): YES